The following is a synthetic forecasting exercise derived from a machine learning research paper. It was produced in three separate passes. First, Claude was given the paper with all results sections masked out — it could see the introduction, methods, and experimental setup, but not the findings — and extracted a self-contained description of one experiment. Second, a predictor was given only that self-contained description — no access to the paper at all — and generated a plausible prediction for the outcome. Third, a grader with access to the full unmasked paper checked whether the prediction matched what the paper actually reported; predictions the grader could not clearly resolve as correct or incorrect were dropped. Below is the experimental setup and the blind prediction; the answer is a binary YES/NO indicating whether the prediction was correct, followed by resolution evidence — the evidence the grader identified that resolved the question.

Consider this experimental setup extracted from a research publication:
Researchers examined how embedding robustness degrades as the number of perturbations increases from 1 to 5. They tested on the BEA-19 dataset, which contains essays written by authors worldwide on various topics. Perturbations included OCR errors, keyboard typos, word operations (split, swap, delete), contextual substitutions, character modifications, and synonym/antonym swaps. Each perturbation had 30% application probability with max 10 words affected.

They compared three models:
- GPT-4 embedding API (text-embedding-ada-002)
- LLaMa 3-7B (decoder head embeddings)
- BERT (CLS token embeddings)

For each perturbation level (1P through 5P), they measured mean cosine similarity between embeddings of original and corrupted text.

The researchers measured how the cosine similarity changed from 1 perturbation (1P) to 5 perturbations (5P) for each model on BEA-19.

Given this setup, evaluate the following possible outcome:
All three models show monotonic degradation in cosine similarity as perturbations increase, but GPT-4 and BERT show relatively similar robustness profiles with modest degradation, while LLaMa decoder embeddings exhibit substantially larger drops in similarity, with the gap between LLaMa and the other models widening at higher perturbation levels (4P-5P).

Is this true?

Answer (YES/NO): NO